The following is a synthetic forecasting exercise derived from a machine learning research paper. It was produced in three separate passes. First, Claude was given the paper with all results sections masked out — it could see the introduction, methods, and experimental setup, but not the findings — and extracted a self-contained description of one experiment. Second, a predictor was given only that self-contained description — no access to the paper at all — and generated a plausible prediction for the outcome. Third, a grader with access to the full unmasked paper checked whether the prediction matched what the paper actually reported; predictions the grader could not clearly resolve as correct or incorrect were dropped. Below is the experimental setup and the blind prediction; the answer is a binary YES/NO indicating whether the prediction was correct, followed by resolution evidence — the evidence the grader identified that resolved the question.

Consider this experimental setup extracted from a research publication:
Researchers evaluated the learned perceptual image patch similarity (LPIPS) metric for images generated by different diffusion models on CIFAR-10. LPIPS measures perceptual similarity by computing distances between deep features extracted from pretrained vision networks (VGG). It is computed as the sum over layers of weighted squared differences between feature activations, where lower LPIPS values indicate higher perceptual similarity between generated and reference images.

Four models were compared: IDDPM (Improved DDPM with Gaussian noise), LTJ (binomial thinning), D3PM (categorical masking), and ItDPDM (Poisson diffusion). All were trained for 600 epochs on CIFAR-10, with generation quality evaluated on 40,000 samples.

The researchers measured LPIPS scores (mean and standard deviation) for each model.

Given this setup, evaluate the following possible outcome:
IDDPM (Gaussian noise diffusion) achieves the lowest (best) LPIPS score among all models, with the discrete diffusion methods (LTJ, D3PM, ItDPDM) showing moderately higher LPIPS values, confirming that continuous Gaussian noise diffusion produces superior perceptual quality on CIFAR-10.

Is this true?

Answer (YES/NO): NO